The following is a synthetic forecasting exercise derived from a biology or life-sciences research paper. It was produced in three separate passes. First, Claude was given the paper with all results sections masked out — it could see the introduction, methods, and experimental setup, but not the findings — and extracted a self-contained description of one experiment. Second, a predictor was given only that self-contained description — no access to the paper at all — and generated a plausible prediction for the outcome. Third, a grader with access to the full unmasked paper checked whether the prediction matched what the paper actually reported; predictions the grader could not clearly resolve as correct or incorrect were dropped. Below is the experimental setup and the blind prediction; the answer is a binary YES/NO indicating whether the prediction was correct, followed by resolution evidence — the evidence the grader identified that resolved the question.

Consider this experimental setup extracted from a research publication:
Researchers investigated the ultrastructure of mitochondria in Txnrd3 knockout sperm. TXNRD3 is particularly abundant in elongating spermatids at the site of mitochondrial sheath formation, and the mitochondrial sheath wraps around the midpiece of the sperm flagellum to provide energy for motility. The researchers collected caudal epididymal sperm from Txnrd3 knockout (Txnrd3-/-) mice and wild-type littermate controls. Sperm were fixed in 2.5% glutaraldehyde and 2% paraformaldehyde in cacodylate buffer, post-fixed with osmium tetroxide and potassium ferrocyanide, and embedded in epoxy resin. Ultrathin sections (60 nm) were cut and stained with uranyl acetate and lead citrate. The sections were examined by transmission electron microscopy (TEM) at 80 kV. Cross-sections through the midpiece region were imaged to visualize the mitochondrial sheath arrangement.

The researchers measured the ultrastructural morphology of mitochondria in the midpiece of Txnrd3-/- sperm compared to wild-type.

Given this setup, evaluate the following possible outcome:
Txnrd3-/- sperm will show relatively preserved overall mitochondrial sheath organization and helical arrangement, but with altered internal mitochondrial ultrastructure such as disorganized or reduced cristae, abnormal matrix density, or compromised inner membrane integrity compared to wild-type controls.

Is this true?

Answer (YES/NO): YES